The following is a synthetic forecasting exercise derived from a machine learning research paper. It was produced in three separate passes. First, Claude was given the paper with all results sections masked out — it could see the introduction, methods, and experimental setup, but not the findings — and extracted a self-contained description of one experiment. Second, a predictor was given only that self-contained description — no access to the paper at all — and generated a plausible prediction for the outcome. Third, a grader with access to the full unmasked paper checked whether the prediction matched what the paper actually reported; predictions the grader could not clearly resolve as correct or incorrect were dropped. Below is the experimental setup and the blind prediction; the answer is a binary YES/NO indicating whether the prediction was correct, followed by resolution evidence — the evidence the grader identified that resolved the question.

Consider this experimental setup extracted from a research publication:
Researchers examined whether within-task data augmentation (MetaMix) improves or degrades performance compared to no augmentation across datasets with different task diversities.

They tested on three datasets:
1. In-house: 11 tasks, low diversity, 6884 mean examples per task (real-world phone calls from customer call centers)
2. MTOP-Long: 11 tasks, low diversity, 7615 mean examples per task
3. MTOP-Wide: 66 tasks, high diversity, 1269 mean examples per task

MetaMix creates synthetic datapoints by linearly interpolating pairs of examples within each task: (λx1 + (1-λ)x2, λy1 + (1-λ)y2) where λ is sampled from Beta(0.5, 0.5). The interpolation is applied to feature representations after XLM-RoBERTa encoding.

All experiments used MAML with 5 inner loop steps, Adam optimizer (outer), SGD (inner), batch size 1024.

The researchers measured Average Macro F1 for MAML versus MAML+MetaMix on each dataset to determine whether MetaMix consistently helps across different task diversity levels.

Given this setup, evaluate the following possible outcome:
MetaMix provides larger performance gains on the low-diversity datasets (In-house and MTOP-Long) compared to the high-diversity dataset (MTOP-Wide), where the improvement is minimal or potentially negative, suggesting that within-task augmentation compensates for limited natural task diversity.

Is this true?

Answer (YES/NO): NO